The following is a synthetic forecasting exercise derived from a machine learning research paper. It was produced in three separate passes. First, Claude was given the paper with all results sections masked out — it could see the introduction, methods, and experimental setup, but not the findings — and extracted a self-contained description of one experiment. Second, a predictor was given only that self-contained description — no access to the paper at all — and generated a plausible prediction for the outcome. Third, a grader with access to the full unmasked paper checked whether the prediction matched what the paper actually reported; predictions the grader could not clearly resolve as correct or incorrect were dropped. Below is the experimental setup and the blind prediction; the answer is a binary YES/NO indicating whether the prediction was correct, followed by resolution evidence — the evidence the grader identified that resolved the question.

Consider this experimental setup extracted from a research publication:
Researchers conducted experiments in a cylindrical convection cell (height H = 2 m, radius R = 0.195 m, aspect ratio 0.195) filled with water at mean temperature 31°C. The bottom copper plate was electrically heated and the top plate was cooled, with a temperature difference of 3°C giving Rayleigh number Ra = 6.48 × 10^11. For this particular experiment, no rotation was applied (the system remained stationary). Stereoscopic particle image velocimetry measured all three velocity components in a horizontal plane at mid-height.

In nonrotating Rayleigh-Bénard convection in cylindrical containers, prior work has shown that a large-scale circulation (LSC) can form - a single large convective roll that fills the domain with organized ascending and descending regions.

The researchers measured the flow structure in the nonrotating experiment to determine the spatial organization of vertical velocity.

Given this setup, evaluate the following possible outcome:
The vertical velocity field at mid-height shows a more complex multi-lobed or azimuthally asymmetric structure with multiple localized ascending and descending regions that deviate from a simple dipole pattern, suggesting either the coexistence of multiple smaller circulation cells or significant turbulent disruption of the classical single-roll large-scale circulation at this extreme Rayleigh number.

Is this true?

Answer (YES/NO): NO